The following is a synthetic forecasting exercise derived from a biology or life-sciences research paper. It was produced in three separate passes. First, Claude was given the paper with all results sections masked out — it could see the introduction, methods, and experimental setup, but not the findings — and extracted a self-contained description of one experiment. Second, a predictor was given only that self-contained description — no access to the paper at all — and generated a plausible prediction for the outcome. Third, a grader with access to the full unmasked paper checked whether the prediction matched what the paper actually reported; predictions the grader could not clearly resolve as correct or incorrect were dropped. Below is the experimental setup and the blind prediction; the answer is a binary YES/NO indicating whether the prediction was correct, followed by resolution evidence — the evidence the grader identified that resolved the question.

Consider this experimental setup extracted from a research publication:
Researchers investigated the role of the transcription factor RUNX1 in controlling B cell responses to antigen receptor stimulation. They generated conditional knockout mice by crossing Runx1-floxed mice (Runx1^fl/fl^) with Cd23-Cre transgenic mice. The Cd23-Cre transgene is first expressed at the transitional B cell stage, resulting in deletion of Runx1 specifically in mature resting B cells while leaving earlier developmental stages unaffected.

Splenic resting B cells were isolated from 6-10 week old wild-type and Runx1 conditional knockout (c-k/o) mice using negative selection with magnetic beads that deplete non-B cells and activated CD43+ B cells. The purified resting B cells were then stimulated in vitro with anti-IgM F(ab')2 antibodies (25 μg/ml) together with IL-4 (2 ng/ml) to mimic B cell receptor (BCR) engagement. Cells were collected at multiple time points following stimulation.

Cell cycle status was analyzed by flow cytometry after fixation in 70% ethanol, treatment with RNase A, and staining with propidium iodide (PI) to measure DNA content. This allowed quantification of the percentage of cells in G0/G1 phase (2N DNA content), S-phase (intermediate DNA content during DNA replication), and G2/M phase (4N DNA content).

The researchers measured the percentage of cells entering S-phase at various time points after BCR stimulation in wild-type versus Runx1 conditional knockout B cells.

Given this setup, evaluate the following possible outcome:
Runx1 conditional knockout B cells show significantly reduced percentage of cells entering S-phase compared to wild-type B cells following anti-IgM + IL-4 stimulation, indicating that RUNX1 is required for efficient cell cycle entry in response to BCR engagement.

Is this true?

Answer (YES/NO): NO